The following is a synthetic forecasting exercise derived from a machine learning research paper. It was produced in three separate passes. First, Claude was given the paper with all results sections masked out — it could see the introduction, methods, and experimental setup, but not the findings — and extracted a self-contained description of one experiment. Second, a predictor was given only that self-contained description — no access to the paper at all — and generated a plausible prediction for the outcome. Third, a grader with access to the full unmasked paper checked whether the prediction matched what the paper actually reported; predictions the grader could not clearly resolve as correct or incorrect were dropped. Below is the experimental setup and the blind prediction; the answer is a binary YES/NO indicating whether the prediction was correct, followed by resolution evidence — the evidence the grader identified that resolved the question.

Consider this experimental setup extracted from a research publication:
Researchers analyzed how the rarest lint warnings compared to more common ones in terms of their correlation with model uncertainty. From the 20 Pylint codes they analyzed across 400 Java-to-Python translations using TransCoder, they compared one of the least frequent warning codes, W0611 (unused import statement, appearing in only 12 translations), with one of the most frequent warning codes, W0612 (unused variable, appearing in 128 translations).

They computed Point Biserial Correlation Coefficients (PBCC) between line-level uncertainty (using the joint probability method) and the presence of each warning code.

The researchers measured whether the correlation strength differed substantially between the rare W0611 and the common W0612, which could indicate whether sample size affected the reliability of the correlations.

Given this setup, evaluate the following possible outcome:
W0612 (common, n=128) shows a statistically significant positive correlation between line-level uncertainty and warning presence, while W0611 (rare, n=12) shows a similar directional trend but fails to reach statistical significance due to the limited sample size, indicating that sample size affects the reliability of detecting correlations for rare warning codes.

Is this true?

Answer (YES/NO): NO